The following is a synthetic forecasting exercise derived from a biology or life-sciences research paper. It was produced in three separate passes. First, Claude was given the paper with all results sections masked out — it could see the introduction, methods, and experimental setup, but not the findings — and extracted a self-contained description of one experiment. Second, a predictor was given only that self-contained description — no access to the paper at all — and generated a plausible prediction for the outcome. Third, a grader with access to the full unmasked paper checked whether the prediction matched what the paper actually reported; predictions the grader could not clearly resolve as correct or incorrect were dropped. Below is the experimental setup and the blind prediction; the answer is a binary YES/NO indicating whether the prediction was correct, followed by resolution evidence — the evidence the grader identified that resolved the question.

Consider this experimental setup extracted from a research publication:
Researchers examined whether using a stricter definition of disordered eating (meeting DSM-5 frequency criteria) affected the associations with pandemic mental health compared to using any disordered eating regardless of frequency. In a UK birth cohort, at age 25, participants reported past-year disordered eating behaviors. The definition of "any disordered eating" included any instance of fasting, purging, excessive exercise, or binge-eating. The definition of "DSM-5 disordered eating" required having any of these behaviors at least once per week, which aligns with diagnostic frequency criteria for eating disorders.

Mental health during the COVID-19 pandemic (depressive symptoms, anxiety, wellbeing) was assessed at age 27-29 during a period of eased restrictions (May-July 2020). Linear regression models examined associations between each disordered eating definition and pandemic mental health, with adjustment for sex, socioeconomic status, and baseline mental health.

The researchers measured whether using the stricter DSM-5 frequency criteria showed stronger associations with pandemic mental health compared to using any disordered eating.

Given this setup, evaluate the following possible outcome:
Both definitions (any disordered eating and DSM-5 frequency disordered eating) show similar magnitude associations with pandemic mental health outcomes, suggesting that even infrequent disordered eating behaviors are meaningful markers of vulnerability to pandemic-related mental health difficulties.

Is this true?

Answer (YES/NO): YES